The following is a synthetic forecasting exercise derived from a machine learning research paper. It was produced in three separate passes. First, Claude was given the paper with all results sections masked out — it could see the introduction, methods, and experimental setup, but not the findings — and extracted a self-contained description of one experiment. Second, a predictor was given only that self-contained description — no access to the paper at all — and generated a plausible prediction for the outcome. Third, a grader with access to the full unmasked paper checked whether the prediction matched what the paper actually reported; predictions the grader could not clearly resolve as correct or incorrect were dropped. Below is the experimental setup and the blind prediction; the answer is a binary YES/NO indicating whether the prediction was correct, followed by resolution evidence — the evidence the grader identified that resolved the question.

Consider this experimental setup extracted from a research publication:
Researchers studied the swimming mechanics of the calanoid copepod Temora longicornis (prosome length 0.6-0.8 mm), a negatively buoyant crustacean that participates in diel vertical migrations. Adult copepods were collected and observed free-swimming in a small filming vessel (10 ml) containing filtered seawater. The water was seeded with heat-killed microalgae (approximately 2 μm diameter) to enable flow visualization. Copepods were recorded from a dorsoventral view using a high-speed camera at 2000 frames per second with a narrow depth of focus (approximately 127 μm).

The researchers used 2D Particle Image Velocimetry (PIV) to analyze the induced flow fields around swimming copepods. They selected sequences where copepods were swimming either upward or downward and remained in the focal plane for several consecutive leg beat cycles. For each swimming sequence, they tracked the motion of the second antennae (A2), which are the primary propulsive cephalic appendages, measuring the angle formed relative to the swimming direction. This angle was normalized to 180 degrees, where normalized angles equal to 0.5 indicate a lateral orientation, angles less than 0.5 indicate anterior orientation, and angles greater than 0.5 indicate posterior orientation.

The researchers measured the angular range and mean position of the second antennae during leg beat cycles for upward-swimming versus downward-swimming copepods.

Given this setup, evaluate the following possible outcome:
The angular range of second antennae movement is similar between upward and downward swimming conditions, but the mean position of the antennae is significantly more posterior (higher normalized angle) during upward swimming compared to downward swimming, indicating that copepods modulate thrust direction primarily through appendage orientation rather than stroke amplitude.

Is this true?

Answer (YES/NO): NO